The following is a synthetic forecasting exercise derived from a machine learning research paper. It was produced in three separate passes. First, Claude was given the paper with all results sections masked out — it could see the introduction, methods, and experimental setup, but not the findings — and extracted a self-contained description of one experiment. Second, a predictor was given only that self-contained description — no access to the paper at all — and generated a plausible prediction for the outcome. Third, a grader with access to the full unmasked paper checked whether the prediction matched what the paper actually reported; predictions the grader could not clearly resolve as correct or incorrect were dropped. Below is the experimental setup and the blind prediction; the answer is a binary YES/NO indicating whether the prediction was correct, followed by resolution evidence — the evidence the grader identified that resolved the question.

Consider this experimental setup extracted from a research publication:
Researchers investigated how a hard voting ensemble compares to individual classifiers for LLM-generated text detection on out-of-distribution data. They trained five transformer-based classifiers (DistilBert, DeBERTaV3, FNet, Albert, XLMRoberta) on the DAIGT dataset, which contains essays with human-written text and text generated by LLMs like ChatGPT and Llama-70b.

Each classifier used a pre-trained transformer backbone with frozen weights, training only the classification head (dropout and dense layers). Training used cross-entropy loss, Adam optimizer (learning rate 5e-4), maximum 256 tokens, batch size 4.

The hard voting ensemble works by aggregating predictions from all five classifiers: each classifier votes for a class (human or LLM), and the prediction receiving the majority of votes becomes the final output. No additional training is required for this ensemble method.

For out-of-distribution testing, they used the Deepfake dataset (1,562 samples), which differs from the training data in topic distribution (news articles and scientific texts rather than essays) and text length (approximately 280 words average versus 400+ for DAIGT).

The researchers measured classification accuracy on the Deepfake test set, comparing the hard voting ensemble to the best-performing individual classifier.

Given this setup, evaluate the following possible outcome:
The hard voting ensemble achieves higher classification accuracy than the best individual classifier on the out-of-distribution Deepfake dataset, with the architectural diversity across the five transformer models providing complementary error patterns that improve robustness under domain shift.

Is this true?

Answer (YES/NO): NO